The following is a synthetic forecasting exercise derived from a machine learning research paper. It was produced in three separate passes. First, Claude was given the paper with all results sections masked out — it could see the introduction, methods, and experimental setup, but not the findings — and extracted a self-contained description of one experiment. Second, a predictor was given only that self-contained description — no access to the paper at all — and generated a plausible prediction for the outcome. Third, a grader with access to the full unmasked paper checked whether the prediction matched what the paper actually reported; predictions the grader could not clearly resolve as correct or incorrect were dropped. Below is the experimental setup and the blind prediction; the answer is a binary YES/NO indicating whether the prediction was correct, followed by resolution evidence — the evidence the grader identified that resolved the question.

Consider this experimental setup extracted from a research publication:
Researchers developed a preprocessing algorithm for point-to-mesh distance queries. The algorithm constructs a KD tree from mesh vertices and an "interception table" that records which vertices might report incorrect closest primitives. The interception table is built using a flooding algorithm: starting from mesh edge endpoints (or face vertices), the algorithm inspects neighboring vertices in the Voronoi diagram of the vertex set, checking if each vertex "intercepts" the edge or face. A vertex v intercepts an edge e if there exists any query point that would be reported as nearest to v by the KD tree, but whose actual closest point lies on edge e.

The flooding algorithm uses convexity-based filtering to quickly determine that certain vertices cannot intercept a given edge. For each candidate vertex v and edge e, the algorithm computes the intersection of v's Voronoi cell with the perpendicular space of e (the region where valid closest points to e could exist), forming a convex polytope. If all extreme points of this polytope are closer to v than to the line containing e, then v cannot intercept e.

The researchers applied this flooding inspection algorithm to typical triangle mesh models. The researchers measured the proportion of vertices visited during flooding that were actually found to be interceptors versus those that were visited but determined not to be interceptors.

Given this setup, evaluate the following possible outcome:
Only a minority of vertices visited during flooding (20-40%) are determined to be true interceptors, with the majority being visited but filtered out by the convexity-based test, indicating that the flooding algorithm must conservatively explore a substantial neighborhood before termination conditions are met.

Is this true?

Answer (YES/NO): NO